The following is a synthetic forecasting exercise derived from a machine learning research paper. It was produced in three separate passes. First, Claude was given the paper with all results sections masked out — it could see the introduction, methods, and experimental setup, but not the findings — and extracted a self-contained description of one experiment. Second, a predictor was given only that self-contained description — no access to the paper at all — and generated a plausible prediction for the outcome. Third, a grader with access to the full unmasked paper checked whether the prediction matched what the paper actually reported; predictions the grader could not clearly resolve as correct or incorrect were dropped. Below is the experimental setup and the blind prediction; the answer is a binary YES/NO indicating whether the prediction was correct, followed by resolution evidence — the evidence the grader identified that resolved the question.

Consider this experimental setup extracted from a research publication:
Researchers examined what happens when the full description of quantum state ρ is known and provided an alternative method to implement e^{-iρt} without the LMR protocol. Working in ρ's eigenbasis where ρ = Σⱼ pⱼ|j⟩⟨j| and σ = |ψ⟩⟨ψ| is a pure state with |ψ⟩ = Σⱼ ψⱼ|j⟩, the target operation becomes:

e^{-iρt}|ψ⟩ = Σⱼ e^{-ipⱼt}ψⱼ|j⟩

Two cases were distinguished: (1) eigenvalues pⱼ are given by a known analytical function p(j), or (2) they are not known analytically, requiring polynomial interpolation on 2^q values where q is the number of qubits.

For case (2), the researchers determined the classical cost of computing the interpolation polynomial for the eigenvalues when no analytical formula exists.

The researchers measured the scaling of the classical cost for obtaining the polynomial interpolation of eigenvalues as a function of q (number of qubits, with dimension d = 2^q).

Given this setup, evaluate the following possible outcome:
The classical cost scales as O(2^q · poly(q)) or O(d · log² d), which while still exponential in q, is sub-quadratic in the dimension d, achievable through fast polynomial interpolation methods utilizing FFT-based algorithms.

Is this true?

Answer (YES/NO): NO